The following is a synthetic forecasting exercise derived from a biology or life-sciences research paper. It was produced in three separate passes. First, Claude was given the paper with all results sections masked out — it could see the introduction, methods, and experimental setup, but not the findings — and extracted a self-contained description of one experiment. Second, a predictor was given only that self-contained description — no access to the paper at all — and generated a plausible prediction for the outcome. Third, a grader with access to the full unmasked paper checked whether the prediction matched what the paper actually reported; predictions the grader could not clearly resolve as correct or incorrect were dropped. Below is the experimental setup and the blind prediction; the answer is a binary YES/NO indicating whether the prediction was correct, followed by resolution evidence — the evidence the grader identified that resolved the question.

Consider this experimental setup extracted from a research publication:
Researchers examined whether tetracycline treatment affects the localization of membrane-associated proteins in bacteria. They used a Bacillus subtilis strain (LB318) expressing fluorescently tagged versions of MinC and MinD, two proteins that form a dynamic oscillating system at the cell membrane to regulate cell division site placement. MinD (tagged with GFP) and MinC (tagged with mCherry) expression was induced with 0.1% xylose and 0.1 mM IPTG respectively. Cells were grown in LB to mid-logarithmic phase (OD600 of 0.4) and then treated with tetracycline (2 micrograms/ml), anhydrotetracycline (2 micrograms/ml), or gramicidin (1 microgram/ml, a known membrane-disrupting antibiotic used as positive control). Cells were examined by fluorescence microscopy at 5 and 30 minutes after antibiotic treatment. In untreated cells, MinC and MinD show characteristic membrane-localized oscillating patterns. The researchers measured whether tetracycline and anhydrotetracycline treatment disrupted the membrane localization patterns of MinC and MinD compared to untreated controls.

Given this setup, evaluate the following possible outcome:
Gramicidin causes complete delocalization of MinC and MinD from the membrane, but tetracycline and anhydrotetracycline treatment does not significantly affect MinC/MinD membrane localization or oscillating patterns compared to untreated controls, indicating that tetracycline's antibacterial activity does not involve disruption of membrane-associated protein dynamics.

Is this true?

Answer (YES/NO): NO